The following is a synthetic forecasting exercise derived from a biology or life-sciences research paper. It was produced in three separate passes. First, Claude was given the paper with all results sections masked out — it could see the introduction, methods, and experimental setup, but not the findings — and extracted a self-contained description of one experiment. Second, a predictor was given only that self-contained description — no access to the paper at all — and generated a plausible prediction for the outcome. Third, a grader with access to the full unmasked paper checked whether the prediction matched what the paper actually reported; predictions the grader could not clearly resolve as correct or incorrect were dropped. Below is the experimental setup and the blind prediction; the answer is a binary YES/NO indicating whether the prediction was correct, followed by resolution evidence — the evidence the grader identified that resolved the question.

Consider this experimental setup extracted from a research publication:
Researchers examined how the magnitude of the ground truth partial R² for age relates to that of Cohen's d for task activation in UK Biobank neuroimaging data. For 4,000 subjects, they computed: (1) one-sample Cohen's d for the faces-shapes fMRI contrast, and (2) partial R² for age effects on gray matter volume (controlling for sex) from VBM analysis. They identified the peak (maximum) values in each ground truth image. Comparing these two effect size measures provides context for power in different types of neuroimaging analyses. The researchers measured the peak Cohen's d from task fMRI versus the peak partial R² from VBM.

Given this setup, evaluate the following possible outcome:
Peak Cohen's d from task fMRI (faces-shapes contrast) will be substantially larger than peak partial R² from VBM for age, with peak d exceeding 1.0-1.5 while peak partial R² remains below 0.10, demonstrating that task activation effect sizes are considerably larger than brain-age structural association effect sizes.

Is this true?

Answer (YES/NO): NO